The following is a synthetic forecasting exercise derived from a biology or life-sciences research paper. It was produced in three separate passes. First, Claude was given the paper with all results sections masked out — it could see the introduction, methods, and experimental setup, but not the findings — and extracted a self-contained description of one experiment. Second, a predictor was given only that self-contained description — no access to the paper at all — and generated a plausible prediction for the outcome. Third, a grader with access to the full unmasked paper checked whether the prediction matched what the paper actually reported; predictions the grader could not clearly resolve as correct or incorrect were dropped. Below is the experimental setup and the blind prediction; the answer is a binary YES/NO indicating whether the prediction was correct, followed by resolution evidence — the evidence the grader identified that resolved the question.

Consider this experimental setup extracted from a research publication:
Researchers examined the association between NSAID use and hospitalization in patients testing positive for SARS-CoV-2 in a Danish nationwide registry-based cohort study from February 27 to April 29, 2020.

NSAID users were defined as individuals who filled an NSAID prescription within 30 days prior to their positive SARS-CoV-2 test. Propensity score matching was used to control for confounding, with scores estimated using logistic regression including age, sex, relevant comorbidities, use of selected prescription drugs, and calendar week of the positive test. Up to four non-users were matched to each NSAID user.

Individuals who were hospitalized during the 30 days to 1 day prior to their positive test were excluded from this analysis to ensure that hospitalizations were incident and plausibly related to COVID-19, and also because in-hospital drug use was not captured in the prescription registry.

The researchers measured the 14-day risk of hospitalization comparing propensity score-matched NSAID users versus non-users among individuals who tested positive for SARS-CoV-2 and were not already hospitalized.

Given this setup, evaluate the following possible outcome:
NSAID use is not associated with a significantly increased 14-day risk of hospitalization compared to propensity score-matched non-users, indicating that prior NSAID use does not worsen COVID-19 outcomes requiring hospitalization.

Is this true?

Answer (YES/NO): YES